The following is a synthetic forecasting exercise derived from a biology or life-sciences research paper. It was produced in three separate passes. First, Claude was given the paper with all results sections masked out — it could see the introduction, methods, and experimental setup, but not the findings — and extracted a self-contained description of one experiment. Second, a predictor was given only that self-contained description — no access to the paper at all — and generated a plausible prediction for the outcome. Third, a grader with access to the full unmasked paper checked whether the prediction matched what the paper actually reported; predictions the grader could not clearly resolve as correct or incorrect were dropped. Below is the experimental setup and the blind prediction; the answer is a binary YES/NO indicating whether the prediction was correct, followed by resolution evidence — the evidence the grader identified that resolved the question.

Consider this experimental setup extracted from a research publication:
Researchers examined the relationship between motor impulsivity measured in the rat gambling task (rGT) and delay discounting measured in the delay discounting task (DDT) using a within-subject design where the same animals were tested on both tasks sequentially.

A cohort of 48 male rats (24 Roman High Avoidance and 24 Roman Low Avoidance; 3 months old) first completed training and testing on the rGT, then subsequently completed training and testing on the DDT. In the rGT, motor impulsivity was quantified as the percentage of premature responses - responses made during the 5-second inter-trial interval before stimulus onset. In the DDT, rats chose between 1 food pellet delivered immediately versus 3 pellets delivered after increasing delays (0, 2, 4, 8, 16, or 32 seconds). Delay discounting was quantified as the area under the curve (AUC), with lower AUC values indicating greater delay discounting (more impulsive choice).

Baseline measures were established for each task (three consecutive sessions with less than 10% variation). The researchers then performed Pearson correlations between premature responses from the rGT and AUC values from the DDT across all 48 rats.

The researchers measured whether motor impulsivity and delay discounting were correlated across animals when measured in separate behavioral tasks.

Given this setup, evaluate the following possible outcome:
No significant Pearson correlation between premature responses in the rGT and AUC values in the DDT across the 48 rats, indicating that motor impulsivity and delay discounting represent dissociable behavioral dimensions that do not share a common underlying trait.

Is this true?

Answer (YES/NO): YES